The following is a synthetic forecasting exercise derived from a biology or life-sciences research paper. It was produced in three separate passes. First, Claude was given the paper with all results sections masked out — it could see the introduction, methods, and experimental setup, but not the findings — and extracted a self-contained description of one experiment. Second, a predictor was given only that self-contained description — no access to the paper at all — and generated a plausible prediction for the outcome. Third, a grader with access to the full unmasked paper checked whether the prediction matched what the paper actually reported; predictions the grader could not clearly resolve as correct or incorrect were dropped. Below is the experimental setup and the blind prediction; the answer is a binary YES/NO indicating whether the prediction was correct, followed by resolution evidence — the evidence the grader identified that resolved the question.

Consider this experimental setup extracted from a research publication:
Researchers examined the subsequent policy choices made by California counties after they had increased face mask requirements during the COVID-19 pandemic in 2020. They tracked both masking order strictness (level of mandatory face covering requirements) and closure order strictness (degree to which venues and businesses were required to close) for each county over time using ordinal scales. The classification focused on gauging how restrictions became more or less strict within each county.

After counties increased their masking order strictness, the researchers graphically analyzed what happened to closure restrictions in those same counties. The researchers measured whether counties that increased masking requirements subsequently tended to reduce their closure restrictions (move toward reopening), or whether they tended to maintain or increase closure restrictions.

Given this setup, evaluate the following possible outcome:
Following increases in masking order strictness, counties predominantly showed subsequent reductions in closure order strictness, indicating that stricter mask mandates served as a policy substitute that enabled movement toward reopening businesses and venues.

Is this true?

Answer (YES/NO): NO